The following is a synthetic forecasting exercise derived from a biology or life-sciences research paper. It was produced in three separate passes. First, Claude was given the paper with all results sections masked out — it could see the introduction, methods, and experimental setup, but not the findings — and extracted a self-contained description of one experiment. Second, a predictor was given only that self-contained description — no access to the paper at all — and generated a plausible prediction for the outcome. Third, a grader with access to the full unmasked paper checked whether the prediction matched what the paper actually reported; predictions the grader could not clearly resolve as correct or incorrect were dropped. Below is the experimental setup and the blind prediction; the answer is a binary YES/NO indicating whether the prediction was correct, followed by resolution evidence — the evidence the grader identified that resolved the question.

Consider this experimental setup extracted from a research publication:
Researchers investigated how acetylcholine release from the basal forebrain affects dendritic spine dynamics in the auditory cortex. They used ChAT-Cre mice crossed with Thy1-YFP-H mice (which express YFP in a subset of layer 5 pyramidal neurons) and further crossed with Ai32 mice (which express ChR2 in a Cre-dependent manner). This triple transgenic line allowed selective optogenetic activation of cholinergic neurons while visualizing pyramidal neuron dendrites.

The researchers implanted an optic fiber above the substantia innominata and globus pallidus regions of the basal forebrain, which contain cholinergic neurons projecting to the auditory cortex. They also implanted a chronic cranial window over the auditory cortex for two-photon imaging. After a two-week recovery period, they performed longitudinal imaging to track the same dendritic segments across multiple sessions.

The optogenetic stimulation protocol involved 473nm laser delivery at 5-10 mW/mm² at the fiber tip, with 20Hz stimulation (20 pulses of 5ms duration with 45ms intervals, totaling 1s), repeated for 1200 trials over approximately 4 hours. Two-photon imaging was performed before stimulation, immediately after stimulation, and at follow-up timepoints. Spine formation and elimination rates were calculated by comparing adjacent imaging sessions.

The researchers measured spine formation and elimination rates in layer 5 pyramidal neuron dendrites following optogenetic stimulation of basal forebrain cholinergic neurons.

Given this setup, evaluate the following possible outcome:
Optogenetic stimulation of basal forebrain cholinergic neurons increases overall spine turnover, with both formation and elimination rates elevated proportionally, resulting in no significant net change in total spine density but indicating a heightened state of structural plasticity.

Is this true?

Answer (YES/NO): NO